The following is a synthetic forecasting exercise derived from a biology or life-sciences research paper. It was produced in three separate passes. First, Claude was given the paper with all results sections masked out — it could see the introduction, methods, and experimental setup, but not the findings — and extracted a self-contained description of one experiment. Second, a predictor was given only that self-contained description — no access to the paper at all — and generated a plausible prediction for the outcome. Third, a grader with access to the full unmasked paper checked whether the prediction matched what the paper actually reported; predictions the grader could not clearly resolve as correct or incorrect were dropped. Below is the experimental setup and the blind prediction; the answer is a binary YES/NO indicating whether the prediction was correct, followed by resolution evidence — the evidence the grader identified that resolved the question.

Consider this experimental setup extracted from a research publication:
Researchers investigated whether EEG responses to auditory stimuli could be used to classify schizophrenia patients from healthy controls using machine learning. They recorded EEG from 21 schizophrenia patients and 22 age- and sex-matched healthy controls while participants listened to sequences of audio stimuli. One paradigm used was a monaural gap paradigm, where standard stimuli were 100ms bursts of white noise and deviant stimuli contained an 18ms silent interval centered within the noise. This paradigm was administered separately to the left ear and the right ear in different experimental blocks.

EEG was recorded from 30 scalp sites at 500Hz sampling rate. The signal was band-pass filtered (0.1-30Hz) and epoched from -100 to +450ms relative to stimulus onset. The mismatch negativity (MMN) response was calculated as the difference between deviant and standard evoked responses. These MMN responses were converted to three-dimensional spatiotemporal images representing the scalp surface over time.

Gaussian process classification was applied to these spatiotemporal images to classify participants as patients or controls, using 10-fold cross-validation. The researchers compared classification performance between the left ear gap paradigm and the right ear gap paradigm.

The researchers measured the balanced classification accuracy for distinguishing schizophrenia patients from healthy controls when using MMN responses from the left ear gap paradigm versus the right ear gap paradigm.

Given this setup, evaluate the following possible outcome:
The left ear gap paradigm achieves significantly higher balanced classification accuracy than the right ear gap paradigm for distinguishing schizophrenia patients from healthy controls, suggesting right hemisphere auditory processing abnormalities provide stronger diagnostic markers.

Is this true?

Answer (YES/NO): YES